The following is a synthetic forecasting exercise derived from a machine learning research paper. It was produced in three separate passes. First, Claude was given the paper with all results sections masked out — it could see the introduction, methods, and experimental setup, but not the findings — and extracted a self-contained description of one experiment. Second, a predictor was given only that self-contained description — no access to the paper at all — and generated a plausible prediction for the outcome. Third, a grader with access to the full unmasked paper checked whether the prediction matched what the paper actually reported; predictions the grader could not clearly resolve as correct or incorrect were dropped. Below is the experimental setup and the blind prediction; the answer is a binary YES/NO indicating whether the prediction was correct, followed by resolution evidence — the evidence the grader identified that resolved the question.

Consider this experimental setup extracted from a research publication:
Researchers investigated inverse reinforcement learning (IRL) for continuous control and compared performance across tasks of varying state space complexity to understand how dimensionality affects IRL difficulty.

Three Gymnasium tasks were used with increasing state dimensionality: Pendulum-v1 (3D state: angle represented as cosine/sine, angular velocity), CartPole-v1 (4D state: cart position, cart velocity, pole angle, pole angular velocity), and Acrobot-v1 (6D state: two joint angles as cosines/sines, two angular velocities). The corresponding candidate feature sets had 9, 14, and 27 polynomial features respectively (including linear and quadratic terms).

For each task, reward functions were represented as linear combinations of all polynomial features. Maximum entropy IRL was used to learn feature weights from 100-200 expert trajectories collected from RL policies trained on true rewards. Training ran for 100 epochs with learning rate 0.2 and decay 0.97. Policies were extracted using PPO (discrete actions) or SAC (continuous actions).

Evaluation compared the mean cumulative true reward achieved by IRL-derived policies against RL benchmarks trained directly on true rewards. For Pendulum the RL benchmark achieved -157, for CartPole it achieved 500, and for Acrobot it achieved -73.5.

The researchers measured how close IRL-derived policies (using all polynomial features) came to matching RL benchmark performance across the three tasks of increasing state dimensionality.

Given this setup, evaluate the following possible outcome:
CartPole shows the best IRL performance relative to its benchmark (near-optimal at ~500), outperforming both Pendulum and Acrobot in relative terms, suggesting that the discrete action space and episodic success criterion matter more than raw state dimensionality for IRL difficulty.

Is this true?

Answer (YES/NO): NO